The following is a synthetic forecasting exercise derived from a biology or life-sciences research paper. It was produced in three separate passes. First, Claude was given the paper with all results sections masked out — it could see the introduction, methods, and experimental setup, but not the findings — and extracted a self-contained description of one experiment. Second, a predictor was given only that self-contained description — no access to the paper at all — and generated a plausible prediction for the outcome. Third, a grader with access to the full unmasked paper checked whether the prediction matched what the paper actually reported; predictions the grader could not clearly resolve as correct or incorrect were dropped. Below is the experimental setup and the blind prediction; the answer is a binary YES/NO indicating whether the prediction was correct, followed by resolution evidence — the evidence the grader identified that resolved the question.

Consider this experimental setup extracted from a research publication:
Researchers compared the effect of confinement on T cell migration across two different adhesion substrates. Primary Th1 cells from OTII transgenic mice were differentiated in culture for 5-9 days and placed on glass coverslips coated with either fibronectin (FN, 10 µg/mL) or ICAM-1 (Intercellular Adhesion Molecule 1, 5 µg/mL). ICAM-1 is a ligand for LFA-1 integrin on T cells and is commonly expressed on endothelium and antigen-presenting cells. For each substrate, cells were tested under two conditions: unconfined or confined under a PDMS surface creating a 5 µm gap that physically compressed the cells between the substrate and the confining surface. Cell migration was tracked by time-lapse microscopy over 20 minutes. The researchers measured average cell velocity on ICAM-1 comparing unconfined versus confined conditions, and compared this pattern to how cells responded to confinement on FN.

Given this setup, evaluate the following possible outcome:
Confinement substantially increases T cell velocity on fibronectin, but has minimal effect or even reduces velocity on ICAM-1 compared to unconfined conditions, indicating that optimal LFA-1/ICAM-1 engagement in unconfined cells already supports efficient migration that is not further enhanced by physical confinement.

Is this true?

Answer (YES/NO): YES